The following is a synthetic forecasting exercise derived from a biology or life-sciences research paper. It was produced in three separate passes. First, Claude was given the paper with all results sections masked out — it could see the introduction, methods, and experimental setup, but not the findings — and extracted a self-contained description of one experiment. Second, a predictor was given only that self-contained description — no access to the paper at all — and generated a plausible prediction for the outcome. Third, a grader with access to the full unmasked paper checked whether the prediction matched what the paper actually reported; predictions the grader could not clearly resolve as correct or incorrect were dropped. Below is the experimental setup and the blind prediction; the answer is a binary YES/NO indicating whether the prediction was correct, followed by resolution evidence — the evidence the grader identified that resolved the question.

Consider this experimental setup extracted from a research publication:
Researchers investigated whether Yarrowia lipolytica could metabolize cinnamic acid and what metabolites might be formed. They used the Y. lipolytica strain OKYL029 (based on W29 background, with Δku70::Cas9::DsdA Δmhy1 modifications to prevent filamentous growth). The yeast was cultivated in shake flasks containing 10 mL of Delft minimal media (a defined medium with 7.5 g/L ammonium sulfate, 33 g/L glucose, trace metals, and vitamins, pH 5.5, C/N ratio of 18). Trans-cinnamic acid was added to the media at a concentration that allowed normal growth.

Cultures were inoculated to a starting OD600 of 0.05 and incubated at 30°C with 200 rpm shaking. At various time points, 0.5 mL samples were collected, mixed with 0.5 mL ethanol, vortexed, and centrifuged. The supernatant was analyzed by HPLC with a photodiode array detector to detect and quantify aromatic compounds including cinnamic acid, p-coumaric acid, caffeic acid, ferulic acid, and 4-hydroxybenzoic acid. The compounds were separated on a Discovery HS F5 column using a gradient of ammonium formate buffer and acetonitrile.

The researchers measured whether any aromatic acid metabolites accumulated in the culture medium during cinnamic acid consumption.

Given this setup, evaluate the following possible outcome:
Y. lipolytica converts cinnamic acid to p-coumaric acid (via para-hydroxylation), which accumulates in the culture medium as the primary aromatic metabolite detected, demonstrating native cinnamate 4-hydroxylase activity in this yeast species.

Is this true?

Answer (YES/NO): NO